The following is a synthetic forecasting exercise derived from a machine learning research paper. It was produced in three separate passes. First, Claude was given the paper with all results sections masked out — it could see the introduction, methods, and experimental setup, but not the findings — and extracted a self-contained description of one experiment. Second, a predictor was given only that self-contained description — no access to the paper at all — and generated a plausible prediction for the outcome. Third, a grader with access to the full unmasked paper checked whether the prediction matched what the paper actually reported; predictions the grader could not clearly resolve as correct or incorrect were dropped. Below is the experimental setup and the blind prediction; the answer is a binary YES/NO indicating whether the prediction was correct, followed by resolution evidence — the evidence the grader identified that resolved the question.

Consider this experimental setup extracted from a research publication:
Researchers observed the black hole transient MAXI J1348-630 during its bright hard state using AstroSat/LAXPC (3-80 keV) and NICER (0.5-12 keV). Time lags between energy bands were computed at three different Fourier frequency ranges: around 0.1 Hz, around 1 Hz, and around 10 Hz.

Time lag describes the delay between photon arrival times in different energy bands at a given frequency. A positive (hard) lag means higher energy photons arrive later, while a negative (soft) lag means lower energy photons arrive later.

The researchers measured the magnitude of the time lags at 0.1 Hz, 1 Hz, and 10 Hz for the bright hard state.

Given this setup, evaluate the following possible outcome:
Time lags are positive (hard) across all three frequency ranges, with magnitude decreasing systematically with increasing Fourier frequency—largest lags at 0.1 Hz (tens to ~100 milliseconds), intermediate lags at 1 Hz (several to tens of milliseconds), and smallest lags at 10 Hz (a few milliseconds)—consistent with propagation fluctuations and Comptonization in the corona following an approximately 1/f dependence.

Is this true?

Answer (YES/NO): NO